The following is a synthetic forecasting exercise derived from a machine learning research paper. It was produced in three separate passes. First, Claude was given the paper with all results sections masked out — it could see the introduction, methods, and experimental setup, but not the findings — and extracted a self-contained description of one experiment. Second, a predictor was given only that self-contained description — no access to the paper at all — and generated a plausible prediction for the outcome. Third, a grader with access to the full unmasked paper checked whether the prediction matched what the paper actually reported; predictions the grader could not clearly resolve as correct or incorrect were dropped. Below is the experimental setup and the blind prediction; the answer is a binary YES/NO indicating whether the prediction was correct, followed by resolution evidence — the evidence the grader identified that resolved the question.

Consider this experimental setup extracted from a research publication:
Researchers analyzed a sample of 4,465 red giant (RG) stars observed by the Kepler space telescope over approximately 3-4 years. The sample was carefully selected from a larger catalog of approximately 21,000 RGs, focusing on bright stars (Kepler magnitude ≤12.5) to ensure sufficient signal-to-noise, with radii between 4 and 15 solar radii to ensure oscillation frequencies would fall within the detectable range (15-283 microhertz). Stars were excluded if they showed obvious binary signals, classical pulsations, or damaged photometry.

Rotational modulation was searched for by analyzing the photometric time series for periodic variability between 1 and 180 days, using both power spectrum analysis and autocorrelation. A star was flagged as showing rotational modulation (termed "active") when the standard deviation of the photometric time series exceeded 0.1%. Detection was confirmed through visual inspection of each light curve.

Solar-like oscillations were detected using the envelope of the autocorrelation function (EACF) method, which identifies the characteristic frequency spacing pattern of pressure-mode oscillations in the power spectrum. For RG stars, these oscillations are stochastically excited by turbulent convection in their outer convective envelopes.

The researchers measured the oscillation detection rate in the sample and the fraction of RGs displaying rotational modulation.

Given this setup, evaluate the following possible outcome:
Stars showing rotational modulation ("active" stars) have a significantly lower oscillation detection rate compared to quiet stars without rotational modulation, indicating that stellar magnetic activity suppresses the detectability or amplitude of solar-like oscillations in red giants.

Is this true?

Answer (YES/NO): YES